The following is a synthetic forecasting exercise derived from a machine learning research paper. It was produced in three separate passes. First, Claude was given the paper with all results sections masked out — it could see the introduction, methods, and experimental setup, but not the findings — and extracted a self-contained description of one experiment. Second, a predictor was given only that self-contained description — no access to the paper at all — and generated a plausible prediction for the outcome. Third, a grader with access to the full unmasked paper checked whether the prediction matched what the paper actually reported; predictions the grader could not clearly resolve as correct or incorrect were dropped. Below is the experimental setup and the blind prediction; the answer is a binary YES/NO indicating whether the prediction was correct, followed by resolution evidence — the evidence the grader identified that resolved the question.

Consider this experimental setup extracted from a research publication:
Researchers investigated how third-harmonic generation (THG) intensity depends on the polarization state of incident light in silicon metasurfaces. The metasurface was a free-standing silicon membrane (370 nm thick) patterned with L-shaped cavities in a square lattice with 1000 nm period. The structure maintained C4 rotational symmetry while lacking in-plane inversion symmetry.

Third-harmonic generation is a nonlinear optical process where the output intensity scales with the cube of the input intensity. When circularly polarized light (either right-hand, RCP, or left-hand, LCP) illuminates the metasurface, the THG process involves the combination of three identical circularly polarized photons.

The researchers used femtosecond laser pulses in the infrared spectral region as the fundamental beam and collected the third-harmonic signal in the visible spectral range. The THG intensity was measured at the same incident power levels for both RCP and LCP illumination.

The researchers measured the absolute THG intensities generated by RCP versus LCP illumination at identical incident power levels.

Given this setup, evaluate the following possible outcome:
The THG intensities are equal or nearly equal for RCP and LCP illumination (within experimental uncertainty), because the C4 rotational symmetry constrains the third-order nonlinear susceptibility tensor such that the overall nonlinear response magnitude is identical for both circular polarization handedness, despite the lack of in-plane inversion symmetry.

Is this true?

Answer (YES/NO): NO